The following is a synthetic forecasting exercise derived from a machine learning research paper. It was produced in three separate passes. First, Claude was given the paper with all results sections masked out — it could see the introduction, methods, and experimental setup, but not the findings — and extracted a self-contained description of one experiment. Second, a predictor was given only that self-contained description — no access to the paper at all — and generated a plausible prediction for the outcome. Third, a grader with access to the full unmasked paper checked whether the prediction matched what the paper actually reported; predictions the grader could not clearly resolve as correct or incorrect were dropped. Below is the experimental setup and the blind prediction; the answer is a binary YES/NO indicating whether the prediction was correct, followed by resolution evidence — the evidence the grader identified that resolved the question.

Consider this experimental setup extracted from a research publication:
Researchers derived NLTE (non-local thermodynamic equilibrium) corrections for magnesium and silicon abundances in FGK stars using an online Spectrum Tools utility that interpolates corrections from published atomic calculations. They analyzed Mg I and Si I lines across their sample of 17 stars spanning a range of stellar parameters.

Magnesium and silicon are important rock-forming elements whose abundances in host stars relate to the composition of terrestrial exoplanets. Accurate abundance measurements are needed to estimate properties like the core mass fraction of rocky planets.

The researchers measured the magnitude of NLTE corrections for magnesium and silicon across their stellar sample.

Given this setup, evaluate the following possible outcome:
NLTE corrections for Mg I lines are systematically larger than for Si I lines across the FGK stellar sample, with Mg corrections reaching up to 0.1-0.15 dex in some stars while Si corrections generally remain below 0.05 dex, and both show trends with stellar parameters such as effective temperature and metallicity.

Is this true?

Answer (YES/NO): NO